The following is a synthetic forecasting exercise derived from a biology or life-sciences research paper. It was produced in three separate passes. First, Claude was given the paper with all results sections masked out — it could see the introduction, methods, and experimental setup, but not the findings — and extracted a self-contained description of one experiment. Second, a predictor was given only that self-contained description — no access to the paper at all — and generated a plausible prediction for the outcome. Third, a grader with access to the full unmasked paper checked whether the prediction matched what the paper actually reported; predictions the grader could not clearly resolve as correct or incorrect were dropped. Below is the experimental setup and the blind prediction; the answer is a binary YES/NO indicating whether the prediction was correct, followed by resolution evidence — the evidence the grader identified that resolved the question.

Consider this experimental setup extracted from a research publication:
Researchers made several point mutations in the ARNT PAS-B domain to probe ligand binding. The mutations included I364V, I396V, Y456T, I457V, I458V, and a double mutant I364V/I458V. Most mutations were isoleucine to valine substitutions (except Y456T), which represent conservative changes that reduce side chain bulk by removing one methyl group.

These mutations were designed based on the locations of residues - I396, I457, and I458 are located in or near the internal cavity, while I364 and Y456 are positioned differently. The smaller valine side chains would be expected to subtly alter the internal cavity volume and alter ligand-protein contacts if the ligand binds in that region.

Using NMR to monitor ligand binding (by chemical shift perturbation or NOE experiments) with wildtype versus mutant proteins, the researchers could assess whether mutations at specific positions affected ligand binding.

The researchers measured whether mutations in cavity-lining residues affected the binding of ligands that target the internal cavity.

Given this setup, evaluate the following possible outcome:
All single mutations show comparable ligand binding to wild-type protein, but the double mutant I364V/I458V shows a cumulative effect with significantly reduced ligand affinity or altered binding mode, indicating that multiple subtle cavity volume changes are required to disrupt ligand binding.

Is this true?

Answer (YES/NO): NO